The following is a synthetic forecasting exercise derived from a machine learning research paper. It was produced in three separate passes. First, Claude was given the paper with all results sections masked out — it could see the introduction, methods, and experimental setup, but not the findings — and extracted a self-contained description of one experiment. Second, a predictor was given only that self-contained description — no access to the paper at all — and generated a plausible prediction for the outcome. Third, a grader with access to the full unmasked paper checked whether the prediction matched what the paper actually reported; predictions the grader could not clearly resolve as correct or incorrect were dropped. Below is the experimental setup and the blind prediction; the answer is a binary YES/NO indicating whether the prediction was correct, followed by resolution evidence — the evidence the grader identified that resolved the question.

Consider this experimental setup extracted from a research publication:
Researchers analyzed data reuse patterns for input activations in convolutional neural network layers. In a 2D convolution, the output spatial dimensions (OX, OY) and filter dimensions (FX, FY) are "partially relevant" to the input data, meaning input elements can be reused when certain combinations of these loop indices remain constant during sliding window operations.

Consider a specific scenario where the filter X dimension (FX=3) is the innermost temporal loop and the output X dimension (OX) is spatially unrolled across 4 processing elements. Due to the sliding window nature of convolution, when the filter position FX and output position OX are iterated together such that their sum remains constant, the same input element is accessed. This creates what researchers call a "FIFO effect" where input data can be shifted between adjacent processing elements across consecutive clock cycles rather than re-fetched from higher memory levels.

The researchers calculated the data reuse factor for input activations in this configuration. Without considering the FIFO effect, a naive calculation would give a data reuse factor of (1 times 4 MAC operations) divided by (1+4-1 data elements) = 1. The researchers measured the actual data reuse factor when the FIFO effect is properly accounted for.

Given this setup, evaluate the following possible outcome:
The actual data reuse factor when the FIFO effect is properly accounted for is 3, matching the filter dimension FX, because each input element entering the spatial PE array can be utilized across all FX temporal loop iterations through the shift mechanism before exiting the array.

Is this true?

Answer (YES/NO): NO